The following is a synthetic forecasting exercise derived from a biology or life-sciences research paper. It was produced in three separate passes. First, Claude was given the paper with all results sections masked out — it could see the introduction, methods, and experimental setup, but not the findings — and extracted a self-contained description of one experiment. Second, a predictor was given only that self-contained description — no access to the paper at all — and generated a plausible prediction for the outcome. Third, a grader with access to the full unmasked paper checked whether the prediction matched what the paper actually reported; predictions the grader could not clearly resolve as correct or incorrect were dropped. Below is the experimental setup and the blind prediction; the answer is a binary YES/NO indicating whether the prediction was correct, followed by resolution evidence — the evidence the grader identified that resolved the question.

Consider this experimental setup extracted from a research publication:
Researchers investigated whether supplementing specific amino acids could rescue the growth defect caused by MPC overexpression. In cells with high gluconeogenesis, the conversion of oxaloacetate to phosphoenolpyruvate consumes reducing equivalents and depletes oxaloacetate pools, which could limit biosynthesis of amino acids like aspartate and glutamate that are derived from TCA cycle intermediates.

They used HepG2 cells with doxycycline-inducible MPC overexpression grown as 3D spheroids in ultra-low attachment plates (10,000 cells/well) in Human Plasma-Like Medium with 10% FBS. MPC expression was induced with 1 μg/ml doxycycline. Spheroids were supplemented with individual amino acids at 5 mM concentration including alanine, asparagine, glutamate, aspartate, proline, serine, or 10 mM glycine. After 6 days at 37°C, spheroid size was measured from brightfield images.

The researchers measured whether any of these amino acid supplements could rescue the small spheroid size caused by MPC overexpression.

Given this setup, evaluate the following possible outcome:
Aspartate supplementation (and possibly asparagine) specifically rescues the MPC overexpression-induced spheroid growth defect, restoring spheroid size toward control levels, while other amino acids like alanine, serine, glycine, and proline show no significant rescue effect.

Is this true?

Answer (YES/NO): NO